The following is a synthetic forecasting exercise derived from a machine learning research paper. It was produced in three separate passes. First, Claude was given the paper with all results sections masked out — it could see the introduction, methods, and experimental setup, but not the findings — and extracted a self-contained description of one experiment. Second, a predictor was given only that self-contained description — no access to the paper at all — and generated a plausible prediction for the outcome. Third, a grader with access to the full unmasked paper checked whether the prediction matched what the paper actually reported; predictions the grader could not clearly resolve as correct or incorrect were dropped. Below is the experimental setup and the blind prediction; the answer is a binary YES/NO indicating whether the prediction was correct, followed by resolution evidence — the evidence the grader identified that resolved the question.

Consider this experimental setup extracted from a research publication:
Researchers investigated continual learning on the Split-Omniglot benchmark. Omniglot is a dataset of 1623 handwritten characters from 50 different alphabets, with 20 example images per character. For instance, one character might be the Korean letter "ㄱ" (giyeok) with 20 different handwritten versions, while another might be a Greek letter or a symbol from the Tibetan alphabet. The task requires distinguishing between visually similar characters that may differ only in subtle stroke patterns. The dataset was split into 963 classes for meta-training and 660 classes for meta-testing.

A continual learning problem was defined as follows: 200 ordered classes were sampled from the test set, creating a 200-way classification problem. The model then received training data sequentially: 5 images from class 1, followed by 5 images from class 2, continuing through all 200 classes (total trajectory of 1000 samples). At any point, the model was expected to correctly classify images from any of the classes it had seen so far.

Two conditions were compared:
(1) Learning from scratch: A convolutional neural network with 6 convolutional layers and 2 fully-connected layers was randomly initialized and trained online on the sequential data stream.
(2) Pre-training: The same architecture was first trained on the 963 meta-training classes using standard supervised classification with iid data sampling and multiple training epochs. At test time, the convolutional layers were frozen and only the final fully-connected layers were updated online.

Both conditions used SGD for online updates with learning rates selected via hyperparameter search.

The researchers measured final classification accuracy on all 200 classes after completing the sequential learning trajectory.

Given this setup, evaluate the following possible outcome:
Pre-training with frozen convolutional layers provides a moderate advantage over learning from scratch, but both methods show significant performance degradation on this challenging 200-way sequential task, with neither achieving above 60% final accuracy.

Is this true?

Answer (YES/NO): YES